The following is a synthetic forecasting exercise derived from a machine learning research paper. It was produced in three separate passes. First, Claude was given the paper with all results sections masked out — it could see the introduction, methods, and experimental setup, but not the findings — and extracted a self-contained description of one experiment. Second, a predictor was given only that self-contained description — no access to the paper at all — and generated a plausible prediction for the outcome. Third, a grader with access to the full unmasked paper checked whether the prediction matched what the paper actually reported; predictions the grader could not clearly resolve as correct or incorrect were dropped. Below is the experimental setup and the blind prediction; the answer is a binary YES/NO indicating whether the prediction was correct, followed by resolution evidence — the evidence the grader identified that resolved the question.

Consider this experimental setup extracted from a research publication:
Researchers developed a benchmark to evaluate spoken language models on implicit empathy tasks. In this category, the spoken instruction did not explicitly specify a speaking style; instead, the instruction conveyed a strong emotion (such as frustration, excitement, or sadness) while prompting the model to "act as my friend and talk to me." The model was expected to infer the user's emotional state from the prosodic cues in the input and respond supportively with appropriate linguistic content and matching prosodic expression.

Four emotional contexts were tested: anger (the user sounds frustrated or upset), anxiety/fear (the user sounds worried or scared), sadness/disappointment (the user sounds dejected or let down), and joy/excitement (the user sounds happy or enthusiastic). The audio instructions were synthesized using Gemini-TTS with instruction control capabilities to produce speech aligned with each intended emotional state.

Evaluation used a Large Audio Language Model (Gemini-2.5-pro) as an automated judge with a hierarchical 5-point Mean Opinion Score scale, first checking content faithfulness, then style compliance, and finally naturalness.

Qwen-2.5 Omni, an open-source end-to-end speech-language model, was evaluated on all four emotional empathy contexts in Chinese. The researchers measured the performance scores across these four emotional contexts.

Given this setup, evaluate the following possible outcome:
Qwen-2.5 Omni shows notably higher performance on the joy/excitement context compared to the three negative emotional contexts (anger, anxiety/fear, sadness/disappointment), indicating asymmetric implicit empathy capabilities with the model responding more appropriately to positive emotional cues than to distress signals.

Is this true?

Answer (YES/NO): NO